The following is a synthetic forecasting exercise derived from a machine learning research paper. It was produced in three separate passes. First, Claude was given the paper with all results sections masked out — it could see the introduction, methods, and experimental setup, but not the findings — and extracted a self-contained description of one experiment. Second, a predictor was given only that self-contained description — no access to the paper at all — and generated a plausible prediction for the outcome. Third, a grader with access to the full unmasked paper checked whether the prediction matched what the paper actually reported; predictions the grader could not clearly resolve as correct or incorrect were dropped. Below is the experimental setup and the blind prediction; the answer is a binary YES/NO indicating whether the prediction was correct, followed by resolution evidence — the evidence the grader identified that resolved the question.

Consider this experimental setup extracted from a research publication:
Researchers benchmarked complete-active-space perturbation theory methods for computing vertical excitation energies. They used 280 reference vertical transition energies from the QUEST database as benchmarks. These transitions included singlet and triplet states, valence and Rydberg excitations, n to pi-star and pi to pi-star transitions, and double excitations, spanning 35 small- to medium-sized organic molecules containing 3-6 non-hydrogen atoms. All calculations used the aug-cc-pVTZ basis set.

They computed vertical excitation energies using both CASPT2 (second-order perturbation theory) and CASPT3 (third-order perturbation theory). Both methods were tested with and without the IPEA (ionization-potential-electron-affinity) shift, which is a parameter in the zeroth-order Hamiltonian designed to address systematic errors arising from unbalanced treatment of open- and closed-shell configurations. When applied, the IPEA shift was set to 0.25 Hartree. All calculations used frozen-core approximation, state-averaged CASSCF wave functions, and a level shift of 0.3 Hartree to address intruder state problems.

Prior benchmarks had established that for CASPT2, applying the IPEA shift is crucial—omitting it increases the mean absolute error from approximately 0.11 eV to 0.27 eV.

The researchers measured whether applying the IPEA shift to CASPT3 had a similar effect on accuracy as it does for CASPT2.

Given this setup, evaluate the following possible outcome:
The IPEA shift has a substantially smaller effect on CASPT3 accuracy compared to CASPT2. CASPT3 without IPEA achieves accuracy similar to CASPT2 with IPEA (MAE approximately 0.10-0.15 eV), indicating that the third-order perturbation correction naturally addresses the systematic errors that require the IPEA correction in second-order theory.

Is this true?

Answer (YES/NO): YES